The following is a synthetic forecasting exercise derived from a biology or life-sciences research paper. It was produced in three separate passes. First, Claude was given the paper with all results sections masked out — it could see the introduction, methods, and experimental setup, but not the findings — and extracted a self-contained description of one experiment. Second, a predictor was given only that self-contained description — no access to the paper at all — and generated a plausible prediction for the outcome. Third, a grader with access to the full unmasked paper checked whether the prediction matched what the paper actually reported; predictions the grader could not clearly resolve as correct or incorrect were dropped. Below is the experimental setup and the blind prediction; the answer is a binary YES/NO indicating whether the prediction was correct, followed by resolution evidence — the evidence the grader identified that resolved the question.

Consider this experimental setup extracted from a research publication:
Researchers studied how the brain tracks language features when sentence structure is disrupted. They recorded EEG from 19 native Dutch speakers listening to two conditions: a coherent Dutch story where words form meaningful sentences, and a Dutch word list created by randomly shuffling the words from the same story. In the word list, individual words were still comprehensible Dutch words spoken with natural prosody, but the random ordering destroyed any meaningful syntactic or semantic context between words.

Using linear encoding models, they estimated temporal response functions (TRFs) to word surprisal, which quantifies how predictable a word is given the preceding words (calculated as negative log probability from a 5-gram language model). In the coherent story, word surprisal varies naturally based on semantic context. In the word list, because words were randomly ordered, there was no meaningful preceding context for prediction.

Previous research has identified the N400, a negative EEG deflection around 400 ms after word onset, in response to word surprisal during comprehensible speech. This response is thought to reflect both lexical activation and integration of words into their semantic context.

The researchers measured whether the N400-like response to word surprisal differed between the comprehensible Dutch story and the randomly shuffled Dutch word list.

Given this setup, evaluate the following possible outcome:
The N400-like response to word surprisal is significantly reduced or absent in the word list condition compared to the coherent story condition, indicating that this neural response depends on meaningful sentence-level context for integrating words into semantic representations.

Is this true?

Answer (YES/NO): YES